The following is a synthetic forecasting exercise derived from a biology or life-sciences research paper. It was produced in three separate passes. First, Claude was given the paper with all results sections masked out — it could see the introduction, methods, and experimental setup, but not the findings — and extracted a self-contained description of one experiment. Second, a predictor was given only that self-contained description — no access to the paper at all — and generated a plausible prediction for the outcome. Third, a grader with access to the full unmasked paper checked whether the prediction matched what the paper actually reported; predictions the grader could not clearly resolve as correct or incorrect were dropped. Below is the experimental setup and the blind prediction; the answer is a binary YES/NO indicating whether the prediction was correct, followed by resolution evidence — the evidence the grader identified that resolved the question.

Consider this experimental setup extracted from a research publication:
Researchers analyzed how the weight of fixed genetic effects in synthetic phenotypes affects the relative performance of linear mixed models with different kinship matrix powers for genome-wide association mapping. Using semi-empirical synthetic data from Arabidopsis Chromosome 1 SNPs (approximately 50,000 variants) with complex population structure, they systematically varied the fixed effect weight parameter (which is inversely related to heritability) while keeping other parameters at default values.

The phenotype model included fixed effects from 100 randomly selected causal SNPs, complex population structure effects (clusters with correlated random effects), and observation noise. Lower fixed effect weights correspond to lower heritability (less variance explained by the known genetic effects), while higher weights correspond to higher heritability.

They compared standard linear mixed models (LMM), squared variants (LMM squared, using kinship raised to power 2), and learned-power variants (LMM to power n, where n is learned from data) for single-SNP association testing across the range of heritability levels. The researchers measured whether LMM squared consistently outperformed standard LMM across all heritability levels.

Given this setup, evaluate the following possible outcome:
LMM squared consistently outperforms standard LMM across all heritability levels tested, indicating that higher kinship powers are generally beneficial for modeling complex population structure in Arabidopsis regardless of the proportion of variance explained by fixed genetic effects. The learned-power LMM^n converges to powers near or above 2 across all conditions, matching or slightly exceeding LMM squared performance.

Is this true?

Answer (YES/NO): NO